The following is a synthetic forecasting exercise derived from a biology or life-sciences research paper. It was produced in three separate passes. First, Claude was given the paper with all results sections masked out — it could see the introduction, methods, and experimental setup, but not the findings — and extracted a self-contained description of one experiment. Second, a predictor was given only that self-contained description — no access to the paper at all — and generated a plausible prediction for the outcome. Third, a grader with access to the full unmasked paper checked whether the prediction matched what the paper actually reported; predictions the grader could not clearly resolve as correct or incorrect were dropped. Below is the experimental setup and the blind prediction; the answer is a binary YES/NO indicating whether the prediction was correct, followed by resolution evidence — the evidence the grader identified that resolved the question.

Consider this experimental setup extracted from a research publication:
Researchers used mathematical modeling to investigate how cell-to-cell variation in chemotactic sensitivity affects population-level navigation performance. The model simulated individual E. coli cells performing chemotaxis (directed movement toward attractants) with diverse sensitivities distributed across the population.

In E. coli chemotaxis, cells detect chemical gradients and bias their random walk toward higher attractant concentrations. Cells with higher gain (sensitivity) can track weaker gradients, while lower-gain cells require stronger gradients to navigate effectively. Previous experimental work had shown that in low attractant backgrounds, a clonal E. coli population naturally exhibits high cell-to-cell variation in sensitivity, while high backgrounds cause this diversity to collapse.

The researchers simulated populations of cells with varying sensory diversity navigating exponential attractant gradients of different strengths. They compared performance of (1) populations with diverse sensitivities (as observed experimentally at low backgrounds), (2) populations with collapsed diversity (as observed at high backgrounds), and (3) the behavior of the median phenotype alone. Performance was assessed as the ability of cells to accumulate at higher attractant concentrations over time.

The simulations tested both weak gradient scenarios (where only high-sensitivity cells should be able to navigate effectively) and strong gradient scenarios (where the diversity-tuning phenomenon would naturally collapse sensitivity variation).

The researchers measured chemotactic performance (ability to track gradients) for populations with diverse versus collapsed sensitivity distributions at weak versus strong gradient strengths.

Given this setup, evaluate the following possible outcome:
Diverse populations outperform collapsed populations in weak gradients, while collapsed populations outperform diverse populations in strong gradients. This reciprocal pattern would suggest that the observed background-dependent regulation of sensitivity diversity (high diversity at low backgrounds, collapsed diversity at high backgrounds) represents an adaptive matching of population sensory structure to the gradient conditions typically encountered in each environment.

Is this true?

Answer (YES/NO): NO